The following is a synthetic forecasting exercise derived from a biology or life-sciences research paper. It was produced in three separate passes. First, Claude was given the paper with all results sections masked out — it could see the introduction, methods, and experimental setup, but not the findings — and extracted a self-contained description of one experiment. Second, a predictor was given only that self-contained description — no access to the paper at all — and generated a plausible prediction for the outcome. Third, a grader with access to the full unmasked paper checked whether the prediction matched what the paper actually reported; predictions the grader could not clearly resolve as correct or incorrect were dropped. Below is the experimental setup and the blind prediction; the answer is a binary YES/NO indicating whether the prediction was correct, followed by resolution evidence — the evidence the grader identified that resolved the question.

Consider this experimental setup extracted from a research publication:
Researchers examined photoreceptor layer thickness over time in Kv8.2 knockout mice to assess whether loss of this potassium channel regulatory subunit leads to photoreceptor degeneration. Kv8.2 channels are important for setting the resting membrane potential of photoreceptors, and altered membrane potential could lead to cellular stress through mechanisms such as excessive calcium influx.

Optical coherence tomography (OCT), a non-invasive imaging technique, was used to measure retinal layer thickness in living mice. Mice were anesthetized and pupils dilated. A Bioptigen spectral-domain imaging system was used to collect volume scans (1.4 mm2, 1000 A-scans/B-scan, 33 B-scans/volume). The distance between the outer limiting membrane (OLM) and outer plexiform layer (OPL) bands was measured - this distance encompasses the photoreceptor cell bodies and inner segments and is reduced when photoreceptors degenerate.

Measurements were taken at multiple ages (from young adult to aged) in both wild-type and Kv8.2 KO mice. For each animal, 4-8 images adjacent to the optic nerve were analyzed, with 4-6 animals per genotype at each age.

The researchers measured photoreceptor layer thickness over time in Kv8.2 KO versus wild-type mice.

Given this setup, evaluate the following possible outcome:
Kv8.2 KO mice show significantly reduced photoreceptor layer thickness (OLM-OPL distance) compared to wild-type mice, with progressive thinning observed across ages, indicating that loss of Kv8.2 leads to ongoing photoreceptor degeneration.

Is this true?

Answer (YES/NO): YES